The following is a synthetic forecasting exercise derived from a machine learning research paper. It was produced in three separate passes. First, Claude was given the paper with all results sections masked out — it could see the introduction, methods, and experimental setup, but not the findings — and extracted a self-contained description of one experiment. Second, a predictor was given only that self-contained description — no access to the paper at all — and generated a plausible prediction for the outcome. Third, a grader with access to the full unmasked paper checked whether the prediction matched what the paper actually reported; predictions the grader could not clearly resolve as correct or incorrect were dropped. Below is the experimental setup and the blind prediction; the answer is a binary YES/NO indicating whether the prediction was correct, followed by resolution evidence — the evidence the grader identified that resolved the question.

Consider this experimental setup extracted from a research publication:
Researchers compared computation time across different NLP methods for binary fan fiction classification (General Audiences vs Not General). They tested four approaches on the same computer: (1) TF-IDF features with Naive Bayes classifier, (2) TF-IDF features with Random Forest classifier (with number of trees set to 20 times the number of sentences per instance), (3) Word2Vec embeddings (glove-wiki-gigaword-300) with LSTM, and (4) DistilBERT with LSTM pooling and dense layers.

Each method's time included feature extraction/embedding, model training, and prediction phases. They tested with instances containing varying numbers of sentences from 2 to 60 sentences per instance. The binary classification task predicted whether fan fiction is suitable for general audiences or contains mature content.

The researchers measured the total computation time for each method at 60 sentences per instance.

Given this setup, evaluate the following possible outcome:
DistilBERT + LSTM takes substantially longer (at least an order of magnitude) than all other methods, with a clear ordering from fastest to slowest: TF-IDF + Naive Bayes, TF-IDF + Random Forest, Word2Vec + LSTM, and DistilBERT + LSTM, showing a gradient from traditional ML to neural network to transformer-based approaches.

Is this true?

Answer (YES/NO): NO